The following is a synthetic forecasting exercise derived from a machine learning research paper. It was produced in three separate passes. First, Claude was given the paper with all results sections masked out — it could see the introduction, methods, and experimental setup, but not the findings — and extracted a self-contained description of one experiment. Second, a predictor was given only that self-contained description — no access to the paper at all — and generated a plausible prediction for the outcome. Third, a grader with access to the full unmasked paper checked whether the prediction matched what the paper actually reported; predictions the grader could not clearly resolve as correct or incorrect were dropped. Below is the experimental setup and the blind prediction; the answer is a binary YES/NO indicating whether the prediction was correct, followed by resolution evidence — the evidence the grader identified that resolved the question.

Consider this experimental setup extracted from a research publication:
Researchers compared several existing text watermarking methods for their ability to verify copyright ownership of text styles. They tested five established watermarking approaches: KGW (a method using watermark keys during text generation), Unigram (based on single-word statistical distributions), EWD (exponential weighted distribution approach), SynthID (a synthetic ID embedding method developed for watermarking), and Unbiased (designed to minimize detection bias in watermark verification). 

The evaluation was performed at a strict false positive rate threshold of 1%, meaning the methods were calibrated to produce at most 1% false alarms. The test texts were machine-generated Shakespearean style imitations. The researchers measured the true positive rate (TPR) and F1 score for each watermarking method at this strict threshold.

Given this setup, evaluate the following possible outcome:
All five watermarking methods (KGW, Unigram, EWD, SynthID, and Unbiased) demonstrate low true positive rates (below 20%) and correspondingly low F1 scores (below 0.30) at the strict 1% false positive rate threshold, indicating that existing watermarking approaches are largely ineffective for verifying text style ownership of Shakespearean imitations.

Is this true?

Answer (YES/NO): NO